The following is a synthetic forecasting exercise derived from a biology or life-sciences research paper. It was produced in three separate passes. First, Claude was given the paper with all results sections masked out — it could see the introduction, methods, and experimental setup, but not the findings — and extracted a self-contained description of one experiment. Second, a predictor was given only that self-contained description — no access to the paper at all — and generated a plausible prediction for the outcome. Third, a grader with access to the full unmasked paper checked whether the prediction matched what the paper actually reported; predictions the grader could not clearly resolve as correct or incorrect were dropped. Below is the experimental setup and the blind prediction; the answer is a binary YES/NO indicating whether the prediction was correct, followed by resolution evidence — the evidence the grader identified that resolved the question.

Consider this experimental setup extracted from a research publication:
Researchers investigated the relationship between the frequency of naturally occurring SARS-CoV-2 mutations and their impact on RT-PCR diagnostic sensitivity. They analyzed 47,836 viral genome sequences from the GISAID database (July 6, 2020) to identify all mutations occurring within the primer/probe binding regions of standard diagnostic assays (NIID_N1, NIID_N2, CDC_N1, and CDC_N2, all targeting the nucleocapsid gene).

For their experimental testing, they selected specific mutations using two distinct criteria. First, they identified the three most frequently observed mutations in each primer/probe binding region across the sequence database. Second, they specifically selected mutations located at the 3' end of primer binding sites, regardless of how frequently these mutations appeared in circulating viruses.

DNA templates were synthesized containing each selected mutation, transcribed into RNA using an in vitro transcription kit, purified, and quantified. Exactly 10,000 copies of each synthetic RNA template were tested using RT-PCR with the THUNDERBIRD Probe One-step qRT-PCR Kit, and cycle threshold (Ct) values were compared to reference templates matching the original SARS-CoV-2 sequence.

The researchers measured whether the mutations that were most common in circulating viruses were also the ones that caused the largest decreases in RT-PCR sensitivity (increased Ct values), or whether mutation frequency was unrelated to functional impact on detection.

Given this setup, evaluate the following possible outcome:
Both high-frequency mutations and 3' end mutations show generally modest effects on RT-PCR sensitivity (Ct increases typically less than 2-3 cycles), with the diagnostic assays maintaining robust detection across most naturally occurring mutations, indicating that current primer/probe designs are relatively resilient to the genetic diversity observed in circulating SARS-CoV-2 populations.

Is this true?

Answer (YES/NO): NO